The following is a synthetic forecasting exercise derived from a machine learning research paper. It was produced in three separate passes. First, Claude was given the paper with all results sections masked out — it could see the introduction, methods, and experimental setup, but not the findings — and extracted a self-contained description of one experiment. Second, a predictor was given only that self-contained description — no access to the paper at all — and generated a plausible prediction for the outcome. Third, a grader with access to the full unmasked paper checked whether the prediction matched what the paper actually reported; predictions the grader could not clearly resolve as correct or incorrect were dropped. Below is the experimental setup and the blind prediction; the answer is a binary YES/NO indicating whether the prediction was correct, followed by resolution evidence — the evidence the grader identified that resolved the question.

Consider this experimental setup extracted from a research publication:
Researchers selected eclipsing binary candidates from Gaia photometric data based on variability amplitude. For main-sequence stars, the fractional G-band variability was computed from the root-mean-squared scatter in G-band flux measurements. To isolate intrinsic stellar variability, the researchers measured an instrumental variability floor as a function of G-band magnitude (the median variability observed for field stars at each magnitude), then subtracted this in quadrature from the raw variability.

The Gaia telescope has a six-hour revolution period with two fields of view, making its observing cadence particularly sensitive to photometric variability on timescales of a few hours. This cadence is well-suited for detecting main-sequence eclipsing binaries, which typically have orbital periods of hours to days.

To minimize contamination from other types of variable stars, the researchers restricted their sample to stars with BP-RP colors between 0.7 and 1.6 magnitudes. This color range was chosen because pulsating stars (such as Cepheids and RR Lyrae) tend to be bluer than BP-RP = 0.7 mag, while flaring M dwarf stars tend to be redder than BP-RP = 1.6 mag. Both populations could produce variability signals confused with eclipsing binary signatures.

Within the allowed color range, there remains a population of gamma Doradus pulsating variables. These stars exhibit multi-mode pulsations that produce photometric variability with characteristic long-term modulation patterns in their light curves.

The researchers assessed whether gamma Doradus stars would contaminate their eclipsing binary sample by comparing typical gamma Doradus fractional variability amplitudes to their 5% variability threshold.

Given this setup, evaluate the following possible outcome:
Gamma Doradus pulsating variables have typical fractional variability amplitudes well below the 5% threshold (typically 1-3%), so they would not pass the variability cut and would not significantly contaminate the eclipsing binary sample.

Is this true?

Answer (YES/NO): NO